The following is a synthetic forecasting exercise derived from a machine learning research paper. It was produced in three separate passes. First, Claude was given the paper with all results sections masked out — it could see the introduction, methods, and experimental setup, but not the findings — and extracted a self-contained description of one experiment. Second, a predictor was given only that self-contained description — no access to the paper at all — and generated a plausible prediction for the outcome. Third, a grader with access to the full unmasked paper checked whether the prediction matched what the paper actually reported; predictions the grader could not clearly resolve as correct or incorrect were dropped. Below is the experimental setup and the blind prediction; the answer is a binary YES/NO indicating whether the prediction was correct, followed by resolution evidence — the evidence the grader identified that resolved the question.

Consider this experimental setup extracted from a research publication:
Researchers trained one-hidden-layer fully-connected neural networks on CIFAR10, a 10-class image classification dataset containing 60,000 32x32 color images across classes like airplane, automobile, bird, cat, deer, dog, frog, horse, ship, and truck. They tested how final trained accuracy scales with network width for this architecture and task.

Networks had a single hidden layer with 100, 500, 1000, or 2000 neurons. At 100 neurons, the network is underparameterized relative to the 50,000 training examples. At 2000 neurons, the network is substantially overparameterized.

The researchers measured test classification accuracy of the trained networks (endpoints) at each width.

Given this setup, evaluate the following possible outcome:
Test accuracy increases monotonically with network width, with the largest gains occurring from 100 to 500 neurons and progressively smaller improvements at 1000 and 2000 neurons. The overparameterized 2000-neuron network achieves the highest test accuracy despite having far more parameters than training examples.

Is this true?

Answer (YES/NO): NO